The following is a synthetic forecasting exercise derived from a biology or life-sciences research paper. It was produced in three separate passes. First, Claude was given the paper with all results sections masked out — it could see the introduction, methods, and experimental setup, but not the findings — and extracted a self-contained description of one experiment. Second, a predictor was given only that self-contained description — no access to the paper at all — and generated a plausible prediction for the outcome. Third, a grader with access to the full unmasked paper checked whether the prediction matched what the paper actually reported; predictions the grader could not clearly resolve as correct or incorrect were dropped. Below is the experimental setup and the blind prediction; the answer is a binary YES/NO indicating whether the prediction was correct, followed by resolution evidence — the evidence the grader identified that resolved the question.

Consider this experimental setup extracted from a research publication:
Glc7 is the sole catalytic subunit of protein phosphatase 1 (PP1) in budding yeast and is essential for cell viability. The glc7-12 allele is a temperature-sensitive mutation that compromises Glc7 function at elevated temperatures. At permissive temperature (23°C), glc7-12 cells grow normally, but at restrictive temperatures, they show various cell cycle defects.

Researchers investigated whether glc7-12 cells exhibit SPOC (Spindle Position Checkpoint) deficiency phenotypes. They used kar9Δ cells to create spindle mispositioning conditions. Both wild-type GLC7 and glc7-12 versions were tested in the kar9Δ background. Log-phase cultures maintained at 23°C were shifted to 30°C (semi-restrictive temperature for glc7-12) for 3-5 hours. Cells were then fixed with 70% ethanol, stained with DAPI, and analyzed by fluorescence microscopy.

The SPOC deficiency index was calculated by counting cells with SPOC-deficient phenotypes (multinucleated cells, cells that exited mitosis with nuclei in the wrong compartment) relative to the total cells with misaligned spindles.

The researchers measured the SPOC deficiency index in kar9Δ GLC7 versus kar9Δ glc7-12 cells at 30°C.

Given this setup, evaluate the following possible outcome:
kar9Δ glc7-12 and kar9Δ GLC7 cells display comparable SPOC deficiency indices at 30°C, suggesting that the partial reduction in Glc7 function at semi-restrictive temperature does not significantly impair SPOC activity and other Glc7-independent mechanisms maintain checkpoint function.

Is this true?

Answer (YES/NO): NO